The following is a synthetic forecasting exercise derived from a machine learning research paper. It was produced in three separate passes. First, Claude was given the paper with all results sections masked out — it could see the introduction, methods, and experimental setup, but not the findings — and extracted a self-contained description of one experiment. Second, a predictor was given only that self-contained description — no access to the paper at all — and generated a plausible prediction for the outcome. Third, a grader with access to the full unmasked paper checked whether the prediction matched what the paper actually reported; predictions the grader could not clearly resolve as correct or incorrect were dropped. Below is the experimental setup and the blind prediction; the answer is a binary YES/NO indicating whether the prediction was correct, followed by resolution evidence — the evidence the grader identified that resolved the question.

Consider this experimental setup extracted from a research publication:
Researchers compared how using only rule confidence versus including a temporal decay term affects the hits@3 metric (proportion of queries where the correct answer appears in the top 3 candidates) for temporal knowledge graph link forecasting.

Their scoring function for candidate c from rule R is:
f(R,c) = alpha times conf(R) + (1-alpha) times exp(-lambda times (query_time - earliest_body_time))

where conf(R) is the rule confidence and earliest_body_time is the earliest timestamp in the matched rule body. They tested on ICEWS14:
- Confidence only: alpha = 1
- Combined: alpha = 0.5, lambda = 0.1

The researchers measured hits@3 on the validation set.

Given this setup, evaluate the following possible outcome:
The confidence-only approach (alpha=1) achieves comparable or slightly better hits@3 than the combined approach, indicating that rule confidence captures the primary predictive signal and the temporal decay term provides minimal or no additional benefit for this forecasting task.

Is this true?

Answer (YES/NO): NO